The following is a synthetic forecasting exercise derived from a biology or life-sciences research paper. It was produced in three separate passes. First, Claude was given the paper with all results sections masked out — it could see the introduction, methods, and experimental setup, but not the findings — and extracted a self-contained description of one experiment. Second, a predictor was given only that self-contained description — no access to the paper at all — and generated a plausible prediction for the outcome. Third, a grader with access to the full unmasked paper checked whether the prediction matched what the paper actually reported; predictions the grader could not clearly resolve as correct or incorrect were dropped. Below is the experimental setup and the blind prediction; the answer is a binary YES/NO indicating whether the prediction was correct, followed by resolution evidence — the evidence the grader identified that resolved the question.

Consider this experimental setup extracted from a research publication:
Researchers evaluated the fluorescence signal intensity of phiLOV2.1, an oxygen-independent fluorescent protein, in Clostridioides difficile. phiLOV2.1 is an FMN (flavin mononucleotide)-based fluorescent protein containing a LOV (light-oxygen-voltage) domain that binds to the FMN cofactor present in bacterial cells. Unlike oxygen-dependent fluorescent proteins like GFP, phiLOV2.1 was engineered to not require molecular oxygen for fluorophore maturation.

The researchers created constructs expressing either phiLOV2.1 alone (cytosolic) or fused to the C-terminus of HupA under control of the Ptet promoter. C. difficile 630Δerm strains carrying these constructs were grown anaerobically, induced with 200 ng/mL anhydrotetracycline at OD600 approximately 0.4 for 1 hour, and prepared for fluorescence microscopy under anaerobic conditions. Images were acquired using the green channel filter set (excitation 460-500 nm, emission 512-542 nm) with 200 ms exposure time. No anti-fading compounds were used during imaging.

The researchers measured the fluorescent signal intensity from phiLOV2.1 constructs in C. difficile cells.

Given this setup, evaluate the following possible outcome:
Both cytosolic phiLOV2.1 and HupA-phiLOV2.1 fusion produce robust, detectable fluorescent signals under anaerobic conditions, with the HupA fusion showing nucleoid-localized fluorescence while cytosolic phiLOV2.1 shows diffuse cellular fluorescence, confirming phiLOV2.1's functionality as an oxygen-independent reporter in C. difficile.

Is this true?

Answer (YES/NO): NO